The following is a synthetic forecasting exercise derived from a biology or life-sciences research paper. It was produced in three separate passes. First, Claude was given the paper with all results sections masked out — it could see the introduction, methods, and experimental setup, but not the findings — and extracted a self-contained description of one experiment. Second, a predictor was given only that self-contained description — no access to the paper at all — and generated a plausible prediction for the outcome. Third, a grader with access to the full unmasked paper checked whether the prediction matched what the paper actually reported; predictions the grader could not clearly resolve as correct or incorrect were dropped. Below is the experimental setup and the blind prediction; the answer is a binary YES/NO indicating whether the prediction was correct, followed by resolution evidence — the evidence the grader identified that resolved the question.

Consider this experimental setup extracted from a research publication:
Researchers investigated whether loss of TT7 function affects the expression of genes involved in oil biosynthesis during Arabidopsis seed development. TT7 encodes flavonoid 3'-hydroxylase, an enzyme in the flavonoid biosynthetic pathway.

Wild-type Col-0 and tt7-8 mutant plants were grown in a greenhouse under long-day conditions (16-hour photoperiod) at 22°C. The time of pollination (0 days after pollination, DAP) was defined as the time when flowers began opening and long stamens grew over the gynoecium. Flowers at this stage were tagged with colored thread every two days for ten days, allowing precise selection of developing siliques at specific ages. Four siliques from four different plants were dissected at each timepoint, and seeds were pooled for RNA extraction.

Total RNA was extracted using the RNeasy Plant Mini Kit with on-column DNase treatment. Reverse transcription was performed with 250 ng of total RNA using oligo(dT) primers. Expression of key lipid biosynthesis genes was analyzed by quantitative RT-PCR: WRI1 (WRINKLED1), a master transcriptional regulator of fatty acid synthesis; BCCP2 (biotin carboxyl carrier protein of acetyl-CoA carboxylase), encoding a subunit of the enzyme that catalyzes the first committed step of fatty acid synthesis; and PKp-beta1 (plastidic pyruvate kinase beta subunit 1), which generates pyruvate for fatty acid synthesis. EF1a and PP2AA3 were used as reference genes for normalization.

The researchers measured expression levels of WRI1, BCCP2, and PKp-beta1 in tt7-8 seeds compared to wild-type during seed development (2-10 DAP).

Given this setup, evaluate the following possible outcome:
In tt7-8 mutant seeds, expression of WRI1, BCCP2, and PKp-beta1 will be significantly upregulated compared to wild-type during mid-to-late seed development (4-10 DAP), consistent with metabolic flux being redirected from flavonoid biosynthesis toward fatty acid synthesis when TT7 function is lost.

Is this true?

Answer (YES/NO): NO